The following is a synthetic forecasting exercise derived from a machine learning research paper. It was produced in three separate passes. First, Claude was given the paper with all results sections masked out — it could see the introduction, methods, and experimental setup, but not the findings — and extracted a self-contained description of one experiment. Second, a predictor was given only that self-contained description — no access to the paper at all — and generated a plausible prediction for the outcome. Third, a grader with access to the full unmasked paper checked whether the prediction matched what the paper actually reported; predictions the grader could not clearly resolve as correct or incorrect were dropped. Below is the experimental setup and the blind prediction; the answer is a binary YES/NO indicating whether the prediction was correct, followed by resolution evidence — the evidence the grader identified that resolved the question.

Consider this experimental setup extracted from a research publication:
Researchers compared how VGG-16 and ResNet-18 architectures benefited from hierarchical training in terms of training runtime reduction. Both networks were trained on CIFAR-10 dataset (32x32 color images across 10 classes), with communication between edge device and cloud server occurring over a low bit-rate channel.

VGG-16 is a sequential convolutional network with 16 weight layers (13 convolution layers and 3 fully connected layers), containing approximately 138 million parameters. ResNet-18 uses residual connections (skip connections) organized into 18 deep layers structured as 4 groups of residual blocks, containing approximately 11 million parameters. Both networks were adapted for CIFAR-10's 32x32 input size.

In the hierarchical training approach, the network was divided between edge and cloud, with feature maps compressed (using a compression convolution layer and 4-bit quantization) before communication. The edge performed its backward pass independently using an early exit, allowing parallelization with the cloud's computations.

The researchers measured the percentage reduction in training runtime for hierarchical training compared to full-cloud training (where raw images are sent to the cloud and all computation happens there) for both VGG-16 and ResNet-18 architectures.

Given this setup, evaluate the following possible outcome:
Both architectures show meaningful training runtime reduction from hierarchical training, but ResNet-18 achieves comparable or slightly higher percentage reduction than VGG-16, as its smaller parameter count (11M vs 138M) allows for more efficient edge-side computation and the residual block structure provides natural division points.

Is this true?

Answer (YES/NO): NO